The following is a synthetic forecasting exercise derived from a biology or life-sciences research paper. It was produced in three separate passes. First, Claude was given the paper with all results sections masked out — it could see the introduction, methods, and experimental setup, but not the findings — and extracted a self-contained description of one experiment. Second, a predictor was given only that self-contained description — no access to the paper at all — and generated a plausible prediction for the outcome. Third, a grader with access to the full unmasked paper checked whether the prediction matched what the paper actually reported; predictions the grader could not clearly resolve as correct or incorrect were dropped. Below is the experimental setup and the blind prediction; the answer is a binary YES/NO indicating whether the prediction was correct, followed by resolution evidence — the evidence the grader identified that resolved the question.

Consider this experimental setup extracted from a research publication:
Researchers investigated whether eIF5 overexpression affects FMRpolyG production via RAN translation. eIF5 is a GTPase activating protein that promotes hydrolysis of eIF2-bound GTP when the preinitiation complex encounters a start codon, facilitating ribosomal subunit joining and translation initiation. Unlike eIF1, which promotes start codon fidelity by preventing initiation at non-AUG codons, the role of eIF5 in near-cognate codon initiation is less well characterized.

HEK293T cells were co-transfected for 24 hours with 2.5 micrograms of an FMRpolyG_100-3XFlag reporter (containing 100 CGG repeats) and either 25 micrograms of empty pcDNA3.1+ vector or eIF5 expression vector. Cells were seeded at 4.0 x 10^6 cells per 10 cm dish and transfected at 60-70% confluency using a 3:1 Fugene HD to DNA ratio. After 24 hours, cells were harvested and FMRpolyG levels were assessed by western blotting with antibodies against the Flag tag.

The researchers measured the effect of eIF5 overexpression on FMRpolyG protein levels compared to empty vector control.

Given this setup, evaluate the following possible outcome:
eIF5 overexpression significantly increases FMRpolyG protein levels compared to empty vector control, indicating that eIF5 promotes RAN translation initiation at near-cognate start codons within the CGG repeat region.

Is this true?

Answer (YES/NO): NO